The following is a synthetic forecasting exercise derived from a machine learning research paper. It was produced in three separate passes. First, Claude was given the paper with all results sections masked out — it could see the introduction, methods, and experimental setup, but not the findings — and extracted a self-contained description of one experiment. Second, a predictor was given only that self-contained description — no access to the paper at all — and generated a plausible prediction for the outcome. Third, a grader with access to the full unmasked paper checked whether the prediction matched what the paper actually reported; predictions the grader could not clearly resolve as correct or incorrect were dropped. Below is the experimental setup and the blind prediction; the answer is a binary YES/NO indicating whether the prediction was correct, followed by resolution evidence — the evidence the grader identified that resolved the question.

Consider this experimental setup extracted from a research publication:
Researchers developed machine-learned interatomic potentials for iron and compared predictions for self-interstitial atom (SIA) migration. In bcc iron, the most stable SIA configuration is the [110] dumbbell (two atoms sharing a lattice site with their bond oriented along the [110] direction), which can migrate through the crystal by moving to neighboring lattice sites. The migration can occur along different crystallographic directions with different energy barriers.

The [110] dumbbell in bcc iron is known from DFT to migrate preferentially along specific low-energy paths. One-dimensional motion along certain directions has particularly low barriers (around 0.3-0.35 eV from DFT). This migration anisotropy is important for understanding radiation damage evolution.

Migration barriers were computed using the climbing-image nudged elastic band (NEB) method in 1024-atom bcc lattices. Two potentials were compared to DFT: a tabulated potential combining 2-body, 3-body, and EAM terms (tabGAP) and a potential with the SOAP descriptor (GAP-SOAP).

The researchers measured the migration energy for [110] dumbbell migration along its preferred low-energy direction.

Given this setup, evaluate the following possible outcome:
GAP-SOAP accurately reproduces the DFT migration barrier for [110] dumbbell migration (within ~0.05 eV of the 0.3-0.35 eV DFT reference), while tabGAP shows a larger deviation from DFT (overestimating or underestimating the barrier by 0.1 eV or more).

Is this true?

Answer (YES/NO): NO